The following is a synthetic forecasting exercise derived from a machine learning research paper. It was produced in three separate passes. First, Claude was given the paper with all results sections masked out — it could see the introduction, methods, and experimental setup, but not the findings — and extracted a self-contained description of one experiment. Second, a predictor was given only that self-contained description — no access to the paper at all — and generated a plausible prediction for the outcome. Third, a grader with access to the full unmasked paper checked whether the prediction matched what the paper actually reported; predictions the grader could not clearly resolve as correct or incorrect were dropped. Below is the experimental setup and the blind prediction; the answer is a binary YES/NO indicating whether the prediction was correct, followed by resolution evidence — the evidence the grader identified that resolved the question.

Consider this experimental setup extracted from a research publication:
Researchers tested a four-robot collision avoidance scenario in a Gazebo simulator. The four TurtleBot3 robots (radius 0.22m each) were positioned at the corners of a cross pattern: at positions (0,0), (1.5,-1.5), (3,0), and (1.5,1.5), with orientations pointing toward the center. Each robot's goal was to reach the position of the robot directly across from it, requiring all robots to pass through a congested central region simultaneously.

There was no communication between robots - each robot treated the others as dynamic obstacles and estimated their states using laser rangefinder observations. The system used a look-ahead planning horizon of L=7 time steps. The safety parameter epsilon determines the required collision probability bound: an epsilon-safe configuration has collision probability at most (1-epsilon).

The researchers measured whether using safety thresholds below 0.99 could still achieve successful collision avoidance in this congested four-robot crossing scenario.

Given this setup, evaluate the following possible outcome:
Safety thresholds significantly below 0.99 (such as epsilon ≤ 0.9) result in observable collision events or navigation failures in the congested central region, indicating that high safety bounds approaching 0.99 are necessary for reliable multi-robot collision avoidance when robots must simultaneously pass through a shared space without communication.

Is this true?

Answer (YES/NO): YES